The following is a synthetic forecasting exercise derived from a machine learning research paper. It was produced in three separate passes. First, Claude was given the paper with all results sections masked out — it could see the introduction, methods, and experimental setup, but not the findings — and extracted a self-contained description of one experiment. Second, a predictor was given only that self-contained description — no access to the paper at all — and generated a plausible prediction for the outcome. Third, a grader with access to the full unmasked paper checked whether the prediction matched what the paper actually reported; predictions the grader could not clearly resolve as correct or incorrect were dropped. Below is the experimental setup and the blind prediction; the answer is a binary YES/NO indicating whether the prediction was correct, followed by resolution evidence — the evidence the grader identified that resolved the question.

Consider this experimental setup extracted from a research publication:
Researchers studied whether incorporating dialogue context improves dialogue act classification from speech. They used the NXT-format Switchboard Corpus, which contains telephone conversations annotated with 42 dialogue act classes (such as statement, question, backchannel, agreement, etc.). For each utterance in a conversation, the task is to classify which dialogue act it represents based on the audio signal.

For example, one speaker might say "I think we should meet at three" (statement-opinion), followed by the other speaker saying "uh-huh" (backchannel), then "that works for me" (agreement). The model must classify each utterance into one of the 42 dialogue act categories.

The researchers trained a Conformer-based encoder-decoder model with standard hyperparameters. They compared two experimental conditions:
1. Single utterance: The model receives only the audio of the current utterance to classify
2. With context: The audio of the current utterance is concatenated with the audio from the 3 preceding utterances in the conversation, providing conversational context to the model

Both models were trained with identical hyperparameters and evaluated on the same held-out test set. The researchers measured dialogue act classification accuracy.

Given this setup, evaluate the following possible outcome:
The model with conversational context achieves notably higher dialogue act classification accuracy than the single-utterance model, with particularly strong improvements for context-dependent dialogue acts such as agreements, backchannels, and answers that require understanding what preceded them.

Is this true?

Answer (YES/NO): NO